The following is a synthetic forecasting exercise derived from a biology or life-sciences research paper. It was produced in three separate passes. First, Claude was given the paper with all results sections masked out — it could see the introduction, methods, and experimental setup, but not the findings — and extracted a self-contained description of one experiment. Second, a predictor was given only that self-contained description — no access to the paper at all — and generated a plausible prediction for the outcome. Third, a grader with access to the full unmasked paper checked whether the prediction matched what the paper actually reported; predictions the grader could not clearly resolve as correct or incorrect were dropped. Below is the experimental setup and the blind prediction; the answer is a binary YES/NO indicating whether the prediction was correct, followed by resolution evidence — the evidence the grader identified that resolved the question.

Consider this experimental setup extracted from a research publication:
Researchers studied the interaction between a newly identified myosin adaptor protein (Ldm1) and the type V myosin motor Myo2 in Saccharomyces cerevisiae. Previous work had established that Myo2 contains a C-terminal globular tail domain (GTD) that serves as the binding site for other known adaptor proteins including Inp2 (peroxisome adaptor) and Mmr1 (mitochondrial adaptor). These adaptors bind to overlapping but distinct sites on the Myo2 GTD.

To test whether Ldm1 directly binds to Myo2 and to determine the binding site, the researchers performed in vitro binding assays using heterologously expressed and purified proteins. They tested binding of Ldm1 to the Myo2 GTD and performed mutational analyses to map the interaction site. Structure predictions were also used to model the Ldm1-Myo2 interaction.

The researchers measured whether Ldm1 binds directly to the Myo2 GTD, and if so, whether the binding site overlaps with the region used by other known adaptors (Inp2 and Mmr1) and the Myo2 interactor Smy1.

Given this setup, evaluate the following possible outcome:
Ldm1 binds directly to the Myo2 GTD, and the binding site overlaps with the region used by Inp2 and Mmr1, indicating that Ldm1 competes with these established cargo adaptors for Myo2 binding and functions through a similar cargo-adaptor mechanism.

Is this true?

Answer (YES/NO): YES